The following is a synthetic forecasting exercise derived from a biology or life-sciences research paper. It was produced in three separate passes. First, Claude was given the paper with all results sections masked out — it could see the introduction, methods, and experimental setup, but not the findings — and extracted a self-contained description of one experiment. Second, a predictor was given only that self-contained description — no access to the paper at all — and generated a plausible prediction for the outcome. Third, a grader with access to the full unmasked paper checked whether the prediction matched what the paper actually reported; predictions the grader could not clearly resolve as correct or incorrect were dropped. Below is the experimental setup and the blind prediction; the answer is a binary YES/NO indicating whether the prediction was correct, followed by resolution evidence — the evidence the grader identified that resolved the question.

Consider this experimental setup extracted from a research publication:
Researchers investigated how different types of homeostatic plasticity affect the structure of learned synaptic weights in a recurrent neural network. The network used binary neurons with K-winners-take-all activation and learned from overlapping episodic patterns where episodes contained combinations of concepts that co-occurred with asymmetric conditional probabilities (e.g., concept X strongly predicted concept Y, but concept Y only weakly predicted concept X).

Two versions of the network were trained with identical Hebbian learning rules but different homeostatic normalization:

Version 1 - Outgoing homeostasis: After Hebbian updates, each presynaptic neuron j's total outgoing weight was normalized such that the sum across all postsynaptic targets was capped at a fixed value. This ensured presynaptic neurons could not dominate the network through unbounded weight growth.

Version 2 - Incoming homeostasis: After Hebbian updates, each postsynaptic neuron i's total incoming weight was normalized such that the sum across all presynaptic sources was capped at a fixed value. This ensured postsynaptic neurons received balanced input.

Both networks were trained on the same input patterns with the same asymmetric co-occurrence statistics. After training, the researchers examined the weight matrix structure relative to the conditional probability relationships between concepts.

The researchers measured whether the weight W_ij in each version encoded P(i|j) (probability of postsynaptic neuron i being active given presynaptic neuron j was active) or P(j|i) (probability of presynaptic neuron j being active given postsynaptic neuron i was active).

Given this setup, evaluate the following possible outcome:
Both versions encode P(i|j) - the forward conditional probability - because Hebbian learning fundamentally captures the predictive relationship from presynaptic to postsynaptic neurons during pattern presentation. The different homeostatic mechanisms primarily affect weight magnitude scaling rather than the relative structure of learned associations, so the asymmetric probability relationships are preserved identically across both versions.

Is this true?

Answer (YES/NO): NO